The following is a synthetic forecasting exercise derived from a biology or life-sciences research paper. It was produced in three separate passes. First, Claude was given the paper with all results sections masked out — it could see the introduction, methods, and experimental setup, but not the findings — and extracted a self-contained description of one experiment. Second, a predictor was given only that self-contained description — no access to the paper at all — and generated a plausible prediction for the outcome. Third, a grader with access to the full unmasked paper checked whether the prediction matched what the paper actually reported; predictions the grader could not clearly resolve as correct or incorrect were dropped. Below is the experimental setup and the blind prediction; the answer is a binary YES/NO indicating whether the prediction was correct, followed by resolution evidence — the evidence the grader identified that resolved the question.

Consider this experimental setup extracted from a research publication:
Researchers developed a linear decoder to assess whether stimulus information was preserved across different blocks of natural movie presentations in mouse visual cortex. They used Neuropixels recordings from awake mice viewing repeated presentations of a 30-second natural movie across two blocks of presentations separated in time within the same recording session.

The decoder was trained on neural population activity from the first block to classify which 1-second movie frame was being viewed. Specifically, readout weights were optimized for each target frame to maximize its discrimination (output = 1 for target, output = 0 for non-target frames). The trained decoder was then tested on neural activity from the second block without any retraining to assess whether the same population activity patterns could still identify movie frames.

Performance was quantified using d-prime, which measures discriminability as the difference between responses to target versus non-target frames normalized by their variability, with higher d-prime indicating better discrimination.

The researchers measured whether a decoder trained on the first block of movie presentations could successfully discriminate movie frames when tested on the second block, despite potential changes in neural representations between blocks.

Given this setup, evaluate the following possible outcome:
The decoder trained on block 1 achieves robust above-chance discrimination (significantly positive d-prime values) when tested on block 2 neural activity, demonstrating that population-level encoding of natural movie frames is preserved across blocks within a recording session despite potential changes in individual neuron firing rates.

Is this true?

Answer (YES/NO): NO